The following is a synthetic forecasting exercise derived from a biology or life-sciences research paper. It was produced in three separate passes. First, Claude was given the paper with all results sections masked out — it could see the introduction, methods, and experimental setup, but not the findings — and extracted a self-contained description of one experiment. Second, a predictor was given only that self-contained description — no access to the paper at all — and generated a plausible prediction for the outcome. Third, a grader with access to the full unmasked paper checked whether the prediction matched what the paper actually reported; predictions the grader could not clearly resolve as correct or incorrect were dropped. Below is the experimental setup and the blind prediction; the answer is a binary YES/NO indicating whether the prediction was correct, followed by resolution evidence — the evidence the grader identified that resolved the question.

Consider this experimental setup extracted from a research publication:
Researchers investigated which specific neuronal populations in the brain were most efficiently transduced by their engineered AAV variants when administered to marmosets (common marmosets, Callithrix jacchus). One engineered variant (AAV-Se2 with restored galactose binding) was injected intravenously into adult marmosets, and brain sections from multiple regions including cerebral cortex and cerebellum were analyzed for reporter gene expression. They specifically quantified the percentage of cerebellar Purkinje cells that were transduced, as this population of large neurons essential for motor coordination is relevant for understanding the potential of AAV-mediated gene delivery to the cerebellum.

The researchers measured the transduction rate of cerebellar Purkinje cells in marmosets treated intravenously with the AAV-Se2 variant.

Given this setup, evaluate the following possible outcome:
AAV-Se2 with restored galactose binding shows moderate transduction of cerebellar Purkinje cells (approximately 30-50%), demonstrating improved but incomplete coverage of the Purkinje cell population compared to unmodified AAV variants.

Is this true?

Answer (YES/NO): NO